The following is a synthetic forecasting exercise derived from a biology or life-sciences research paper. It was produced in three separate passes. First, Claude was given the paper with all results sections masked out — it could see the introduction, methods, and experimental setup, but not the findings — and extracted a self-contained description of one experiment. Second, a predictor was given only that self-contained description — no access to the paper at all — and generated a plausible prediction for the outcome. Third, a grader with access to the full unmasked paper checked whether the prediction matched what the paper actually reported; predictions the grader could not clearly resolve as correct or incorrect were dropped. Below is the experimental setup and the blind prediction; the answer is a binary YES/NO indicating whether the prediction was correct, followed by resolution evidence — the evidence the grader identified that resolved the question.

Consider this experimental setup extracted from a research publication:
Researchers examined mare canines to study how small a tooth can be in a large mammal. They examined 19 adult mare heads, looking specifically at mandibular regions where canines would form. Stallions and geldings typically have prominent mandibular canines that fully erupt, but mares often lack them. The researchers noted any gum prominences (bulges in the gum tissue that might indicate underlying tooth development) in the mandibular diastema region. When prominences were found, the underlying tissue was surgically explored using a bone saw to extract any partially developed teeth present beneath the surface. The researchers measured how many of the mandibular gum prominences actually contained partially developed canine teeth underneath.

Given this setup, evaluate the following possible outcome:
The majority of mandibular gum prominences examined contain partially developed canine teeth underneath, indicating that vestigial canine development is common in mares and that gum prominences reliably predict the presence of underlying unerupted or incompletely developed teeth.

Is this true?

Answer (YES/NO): YES